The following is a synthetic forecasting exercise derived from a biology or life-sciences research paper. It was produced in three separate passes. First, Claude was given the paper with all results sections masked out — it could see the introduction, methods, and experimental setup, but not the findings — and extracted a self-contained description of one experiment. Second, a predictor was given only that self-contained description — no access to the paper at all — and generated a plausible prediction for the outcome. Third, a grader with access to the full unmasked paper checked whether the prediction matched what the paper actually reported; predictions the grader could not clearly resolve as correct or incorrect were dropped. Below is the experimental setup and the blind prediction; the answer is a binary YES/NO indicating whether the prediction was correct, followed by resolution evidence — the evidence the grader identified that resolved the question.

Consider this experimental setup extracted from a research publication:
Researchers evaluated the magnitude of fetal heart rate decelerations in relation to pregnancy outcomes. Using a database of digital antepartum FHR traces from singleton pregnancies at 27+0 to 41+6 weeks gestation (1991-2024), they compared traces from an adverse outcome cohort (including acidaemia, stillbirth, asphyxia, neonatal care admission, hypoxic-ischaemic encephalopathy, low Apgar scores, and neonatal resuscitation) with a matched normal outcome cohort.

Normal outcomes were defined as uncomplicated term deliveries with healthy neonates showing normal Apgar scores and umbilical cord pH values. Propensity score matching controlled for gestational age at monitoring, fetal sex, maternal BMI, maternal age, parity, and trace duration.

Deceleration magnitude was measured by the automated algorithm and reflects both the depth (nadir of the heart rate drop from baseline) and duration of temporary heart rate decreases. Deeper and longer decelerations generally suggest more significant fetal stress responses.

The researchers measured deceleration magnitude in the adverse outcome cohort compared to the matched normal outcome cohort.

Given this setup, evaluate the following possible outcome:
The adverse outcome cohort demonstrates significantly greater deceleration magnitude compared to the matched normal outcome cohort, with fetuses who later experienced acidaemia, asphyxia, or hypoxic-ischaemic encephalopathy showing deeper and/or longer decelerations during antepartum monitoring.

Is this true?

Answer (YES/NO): YES